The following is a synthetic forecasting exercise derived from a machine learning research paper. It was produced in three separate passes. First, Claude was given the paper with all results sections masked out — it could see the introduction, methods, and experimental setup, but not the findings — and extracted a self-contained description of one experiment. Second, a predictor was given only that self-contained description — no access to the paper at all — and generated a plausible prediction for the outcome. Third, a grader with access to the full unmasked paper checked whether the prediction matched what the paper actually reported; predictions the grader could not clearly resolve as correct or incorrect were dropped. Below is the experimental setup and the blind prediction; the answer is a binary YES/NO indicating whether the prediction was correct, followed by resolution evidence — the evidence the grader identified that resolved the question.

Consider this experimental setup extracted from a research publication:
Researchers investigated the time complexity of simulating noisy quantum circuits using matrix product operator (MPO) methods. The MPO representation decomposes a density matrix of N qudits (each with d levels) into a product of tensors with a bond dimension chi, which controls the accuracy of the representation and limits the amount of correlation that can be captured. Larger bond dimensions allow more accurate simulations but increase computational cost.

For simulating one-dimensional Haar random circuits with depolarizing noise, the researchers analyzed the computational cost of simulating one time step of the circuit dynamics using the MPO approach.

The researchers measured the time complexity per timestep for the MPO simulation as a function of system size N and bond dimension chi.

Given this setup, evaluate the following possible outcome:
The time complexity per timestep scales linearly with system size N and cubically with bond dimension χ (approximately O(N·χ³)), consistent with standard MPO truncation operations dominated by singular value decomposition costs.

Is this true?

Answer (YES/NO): NO